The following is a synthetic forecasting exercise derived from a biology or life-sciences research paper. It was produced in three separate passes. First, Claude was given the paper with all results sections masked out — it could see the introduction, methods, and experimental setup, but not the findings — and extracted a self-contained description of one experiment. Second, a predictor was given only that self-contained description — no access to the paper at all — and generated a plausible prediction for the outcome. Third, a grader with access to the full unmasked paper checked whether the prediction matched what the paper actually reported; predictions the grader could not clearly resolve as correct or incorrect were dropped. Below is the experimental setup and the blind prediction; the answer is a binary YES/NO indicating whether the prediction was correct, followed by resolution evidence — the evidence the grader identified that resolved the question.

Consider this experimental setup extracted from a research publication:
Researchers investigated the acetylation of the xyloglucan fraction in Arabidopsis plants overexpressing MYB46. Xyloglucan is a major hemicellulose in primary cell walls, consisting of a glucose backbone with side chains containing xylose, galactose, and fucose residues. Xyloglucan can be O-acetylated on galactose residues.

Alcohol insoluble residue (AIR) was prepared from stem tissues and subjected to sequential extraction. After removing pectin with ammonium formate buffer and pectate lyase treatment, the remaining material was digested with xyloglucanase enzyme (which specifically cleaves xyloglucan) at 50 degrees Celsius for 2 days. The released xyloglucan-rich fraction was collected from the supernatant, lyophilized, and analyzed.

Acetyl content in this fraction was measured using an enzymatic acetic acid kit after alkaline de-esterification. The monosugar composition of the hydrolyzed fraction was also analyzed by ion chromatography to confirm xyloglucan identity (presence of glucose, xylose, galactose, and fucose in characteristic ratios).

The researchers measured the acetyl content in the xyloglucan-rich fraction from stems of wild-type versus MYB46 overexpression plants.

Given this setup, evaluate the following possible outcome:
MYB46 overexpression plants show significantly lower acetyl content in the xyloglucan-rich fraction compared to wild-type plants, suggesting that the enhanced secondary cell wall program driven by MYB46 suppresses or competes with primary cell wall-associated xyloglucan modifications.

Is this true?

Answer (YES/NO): NO